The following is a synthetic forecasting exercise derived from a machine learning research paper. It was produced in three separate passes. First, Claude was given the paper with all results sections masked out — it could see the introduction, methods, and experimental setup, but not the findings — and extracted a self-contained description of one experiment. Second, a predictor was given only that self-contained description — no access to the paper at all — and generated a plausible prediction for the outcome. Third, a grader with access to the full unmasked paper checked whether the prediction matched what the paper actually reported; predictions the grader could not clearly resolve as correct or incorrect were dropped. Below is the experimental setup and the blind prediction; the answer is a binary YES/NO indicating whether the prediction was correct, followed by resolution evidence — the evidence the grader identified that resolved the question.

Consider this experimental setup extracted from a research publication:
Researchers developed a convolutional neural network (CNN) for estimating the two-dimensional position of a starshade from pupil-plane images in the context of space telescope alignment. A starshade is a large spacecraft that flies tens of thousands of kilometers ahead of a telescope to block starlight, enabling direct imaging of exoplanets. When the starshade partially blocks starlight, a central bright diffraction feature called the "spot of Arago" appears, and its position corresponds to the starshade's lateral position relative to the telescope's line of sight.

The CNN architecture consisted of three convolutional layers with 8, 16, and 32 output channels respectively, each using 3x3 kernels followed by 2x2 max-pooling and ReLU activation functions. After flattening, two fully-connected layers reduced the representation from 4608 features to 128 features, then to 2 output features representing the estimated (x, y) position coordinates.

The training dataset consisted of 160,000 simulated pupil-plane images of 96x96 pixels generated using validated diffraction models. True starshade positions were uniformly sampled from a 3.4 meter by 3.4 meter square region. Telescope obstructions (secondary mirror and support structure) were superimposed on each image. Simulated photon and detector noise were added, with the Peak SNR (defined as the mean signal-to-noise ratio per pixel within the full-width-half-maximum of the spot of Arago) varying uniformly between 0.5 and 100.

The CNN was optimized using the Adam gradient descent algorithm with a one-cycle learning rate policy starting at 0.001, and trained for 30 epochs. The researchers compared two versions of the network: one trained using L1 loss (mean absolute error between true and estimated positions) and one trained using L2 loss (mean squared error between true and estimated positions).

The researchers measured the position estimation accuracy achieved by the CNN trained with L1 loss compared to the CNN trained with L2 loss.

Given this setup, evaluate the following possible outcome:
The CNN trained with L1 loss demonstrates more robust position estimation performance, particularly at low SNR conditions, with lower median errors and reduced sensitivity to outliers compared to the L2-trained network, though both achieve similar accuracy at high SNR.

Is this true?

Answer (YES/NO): NO